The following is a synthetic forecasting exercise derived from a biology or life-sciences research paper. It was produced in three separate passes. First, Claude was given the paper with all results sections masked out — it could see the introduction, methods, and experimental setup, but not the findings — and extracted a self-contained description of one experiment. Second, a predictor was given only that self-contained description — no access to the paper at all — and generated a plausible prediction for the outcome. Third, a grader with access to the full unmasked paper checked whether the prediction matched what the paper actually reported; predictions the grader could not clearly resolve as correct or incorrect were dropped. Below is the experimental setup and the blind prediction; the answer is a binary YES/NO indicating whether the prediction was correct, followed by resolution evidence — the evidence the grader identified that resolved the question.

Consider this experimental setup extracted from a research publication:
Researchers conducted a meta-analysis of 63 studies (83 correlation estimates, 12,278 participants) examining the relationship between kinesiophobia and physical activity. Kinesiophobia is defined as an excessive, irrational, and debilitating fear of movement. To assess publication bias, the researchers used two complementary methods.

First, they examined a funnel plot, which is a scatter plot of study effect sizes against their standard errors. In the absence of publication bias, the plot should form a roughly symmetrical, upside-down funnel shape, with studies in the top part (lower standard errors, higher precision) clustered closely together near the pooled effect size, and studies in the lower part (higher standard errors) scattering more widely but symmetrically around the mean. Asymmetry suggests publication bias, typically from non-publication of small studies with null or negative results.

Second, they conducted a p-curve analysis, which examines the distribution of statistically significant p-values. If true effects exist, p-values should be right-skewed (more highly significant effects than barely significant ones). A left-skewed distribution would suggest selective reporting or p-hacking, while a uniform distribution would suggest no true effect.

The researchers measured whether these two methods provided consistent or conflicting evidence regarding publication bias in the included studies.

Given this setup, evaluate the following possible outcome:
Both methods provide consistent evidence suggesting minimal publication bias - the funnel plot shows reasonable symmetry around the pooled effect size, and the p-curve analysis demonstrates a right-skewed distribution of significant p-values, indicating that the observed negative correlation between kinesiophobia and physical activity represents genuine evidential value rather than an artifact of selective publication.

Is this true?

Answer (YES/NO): NO